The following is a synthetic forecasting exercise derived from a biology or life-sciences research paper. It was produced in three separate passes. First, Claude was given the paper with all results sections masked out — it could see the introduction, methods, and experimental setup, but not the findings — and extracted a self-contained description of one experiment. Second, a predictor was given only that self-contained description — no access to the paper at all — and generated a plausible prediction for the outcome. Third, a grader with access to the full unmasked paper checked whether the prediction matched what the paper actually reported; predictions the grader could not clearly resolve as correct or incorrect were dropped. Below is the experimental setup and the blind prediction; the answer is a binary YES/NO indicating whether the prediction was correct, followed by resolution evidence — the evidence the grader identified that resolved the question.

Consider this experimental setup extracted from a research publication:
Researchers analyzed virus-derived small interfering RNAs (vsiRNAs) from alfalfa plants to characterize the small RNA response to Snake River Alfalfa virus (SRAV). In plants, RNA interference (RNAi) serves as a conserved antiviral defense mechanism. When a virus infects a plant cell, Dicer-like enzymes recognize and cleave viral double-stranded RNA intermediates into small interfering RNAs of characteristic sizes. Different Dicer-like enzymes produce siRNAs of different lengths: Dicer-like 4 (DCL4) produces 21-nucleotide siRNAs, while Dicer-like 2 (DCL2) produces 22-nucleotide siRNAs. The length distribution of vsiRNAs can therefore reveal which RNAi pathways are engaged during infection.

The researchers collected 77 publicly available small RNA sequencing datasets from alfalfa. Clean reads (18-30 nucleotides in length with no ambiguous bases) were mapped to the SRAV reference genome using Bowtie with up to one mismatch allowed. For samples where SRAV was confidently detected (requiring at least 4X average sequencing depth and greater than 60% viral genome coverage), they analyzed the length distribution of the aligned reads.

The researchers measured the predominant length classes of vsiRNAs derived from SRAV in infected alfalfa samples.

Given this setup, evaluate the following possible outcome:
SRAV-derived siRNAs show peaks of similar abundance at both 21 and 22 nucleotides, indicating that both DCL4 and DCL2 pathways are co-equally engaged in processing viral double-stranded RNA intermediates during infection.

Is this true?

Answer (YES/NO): NO